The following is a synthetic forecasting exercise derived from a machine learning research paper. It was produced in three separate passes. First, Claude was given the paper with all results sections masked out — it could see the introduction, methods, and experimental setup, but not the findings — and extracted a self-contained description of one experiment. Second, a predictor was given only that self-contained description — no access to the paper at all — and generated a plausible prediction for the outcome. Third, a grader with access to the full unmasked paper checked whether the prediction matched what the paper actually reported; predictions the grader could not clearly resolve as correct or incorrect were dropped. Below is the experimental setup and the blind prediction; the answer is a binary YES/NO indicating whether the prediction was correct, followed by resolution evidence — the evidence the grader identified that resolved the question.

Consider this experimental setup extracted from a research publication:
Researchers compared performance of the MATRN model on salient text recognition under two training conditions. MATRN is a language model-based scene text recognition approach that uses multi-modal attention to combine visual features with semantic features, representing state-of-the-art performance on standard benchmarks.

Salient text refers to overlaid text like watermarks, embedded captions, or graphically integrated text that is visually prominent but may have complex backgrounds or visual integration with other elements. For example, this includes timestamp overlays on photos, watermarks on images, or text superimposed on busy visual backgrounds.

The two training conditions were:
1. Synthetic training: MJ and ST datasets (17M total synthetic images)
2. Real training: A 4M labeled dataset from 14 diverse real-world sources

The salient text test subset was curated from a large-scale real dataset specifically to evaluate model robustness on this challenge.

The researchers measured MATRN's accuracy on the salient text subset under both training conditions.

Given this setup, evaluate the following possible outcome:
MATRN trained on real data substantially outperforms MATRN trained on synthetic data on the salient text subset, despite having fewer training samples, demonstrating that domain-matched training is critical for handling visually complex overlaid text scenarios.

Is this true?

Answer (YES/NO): YES